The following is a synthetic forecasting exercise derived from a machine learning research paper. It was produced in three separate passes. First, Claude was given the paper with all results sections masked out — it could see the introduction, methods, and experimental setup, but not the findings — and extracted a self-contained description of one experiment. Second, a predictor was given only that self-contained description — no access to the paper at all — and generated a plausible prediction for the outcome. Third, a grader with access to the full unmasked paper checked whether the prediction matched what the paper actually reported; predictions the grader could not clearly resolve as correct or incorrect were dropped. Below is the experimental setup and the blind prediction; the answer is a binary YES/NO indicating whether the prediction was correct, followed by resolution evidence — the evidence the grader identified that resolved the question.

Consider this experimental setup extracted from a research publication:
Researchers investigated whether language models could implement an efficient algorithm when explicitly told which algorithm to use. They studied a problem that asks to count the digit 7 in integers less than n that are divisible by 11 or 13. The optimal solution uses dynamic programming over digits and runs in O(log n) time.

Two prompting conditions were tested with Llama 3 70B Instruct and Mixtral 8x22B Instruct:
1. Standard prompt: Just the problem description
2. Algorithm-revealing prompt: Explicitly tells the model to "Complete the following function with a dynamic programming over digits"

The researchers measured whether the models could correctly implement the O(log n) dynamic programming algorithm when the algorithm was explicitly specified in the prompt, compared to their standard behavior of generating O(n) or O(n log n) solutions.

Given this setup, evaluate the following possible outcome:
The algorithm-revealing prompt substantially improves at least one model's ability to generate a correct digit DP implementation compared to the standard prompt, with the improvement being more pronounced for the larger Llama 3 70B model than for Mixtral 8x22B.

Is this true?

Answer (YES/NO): NO